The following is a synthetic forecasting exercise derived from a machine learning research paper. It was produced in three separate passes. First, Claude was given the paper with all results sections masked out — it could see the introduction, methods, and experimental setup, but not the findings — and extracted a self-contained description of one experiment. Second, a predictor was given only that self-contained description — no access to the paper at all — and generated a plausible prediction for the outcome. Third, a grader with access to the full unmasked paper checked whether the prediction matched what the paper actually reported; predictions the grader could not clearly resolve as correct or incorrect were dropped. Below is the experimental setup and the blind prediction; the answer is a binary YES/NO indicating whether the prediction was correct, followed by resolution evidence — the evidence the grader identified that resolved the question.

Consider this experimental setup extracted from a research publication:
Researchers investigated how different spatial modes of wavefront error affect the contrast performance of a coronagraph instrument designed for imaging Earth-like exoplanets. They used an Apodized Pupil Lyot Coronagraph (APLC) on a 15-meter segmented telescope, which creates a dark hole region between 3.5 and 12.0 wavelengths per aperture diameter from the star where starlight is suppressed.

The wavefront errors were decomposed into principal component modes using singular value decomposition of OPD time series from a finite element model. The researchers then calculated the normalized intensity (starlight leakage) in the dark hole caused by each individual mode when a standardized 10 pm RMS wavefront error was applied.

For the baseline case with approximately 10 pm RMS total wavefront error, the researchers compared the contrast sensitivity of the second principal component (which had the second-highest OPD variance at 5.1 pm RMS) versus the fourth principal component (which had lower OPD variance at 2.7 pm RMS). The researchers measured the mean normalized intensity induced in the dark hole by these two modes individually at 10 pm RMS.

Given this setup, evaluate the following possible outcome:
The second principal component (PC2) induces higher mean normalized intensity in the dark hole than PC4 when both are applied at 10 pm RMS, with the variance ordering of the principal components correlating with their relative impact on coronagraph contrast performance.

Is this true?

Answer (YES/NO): NO